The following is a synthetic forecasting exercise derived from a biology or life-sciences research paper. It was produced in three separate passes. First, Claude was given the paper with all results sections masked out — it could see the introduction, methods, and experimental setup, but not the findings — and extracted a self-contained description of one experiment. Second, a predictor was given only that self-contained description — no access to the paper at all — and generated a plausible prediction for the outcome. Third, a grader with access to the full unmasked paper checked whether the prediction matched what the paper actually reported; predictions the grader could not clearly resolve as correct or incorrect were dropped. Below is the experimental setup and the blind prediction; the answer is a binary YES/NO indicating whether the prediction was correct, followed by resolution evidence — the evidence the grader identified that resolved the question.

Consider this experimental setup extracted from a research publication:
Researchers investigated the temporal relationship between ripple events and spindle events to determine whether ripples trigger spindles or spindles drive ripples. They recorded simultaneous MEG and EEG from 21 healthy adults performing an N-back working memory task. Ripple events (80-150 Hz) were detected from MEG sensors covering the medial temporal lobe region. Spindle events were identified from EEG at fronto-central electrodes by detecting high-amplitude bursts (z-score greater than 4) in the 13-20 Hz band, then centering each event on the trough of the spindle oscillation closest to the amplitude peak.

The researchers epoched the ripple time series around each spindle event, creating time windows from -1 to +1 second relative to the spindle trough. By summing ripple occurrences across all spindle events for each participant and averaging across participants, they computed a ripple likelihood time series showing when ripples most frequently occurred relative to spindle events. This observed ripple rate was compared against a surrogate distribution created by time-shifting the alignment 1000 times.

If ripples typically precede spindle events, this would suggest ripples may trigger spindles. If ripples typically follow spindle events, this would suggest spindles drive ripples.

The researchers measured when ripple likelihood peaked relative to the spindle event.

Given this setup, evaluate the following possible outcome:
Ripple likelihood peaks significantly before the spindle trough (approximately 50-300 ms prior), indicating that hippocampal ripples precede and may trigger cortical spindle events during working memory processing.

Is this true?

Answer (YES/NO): NO